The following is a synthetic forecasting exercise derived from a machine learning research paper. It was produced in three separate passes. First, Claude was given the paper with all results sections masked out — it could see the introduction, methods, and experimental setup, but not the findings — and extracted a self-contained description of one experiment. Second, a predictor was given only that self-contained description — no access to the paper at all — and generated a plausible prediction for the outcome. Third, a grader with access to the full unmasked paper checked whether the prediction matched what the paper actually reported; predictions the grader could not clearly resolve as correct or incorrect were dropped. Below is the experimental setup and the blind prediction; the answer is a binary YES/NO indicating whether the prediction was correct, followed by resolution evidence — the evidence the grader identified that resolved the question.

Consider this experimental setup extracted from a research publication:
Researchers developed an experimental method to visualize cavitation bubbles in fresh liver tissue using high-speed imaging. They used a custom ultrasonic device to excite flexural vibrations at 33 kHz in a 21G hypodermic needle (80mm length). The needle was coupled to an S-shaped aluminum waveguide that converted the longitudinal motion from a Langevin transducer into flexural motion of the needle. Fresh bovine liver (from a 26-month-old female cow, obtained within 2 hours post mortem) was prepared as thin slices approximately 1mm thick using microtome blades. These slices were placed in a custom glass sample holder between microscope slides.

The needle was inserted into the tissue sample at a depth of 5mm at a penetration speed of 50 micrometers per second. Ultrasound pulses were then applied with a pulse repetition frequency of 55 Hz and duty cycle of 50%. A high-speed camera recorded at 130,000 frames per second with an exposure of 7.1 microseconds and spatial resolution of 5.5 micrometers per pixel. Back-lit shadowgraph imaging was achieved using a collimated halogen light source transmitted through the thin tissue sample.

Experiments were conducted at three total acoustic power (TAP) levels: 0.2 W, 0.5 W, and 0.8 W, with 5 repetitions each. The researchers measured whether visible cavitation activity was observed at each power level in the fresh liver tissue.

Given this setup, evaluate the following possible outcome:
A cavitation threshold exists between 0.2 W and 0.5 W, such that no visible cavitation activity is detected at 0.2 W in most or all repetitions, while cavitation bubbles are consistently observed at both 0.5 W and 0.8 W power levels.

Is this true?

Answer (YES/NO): YES